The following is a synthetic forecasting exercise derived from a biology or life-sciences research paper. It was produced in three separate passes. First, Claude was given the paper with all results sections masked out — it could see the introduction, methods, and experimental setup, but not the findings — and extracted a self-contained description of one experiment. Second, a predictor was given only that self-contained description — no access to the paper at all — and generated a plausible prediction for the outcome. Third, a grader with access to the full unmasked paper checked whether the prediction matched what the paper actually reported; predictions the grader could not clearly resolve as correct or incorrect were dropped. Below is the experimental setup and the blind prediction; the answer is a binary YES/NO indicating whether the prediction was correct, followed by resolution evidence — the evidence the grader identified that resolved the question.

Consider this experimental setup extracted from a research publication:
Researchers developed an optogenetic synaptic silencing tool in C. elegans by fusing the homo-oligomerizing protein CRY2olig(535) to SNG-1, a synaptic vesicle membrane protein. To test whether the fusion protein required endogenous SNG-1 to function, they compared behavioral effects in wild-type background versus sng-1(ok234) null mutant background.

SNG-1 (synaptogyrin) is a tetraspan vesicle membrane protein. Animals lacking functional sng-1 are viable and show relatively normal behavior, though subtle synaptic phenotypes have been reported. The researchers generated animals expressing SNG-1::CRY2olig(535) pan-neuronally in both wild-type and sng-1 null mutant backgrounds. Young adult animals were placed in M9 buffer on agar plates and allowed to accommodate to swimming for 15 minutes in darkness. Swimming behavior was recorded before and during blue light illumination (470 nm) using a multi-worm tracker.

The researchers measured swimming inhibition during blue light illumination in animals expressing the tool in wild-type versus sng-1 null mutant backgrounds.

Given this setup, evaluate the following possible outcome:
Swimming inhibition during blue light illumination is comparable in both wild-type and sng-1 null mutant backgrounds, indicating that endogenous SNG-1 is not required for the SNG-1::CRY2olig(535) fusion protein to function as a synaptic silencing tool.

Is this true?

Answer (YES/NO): NO